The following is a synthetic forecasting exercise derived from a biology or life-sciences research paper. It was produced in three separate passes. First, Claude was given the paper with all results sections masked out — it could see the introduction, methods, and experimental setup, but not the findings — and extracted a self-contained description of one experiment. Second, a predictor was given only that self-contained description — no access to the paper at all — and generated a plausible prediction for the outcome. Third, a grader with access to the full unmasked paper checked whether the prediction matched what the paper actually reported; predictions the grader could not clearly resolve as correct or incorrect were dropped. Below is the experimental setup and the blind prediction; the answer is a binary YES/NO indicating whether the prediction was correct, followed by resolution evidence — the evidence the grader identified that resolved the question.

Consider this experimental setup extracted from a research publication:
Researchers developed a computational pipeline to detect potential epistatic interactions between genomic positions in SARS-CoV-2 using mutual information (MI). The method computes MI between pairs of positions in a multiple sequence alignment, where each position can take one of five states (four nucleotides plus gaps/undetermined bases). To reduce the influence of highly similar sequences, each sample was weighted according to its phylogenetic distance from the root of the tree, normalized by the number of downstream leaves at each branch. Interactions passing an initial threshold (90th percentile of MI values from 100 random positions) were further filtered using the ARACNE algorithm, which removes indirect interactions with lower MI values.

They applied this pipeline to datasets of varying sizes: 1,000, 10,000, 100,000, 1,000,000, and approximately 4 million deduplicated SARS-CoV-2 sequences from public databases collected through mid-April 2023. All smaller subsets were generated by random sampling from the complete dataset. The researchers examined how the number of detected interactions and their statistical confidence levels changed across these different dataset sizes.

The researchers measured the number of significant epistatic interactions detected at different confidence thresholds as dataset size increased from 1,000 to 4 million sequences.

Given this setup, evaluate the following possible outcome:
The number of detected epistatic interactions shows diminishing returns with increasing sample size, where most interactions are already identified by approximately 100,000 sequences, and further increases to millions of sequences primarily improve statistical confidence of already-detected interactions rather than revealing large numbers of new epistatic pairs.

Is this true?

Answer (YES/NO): NO